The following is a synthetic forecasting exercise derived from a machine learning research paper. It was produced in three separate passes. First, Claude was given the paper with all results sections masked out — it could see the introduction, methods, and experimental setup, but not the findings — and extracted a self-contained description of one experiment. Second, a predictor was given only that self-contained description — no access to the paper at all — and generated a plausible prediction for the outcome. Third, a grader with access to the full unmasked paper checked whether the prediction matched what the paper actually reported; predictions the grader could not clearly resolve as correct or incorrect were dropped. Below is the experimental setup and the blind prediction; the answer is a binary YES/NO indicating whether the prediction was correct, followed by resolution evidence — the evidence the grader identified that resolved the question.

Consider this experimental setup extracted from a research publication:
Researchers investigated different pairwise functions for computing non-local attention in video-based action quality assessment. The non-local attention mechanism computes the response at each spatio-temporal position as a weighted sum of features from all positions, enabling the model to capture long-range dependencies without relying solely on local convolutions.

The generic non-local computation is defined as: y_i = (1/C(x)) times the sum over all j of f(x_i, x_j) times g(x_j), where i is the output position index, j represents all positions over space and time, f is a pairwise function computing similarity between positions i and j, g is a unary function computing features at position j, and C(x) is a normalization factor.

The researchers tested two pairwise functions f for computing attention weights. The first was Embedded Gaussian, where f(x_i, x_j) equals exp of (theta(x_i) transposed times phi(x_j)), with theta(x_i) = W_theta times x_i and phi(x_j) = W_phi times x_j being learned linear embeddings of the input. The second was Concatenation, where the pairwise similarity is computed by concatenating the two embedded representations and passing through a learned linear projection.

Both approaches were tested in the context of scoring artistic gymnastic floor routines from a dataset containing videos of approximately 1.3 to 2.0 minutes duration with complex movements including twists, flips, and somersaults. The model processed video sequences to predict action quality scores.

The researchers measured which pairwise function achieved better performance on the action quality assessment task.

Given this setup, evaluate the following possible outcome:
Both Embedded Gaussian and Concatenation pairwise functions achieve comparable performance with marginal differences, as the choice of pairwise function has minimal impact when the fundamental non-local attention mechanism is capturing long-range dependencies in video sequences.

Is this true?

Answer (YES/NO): NO